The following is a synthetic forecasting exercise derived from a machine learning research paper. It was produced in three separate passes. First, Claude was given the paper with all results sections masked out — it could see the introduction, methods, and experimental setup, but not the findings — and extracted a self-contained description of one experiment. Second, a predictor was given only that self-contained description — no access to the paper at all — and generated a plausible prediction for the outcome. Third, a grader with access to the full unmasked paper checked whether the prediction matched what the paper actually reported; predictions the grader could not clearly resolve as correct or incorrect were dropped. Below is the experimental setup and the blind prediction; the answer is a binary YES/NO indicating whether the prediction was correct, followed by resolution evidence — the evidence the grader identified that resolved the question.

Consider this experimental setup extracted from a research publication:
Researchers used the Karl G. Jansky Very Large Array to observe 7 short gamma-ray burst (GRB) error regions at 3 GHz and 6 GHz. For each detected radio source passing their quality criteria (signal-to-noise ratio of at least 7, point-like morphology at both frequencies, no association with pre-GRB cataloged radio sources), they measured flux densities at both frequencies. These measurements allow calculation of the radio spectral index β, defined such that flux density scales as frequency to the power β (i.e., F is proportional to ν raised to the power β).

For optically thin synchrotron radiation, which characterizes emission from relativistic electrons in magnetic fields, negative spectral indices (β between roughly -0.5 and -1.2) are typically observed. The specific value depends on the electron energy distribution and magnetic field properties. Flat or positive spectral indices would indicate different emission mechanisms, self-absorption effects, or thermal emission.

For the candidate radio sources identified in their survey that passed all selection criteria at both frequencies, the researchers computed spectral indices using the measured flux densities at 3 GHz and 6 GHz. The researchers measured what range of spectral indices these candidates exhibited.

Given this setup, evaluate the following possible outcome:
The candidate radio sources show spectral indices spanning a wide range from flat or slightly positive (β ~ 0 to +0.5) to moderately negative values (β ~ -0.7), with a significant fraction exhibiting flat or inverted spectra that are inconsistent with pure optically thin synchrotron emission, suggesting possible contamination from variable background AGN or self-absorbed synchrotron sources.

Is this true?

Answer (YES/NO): NO